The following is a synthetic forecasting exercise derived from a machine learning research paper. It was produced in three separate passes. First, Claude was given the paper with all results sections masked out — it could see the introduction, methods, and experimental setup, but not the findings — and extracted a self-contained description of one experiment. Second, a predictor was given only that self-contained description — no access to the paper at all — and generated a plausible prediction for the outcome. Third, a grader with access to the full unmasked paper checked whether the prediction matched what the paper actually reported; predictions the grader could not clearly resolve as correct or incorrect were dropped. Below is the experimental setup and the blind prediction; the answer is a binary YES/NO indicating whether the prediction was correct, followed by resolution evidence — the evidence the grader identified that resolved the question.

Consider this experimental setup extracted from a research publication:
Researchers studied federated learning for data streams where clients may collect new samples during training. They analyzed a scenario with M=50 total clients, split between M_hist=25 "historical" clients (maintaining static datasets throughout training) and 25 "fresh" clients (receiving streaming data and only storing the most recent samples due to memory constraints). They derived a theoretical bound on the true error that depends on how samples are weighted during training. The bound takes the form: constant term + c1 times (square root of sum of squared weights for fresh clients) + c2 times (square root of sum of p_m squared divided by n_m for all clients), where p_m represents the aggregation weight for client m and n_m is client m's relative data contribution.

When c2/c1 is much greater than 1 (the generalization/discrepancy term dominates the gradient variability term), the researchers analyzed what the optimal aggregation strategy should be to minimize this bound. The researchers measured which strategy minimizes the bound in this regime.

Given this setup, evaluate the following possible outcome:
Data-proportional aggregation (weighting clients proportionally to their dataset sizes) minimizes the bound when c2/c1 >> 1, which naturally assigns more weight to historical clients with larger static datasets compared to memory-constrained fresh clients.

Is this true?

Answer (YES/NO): YES